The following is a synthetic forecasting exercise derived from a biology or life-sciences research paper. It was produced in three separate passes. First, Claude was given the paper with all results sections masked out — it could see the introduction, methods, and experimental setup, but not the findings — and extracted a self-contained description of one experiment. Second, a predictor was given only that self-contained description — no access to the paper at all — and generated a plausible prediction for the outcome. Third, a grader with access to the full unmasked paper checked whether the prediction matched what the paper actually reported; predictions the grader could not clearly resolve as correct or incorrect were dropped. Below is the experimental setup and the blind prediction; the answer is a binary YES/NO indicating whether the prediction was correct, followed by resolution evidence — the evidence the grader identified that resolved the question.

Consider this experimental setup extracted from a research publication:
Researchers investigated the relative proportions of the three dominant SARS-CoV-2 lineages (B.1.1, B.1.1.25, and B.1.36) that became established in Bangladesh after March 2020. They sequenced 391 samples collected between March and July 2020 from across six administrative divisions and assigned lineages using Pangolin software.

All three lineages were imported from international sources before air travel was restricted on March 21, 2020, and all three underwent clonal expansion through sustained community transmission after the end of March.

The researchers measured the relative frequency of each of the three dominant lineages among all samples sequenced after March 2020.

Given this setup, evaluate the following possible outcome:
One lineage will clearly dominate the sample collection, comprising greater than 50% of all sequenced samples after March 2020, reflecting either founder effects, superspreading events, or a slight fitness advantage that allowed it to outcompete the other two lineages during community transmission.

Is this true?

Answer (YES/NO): YES